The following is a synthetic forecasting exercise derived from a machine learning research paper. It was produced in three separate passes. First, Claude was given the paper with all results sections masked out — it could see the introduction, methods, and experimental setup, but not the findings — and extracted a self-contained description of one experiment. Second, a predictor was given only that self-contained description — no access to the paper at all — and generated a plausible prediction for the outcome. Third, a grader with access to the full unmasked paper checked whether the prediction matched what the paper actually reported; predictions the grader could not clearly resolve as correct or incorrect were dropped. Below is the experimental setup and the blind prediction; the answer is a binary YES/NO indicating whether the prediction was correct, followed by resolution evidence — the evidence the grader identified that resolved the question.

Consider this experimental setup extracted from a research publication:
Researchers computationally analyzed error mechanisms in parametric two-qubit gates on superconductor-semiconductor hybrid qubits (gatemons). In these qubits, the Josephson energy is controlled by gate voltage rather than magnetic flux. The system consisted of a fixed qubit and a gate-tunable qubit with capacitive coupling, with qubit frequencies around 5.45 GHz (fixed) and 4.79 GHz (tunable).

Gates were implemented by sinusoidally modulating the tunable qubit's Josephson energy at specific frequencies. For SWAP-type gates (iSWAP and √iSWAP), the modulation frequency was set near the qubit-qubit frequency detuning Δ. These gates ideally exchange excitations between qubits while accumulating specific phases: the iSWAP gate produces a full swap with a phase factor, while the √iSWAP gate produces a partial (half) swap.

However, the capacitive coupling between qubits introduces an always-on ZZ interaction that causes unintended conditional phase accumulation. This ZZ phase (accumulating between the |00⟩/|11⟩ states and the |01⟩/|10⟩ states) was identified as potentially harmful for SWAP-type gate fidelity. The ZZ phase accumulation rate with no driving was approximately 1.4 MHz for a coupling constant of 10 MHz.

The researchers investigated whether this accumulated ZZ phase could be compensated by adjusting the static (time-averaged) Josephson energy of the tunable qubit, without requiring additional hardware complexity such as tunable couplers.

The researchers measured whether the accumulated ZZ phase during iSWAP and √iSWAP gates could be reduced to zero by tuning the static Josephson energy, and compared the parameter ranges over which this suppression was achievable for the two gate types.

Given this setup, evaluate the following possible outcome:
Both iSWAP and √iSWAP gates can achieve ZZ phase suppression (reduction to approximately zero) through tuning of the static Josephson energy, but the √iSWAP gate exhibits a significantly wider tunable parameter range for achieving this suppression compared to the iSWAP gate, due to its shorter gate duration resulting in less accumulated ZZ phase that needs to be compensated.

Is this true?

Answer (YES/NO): NO